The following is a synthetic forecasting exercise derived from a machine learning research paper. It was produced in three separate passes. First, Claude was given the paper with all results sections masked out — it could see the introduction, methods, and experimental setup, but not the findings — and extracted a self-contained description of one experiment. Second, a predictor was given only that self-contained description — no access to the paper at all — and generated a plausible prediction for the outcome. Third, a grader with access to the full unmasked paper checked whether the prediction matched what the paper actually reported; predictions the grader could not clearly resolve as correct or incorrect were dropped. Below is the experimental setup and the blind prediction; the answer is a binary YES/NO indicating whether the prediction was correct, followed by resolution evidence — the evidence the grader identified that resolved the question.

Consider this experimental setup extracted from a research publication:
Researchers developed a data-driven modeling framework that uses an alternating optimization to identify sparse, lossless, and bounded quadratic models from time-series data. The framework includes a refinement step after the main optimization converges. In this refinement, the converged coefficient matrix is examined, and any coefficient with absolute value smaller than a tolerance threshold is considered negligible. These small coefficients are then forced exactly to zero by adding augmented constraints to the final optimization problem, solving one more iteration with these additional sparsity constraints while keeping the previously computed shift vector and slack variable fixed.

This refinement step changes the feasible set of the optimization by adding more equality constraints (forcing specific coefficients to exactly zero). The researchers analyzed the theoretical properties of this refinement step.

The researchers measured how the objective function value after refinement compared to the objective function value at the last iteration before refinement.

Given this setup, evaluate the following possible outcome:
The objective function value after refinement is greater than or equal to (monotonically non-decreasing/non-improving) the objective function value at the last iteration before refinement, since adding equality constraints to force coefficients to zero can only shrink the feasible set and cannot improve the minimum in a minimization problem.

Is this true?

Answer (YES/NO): YES